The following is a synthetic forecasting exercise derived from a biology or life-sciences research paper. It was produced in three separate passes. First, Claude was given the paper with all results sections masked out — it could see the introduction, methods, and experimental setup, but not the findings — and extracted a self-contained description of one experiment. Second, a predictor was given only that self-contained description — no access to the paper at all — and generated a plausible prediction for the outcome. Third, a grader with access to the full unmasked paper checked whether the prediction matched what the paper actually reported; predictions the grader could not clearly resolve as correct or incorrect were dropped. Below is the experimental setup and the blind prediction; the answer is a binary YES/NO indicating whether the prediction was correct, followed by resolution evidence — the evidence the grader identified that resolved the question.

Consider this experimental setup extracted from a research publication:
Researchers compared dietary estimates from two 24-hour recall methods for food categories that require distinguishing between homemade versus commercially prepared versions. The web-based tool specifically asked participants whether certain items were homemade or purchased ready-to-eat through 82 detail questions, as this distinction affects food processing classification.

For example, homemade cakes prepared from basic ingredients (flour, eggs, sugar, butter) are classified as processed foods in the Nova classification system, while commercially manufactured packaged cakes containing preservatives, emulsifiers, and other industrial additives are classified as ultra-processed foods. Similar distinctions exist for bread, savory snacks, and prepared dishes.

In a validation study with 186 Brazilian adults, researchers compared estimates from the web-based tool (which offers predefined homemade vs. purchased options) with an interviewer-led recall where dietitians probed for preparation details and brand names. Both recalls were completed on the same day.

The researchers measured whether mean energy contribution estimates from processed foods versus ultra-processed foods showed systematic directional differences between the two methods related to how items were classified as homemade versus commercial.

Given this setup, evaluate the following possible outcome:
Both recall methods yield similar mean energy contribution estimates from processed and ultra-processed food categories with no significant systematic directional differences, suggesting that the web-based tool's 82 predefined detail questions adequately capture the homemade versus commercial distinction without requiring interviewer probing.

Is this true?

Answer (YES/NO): YES